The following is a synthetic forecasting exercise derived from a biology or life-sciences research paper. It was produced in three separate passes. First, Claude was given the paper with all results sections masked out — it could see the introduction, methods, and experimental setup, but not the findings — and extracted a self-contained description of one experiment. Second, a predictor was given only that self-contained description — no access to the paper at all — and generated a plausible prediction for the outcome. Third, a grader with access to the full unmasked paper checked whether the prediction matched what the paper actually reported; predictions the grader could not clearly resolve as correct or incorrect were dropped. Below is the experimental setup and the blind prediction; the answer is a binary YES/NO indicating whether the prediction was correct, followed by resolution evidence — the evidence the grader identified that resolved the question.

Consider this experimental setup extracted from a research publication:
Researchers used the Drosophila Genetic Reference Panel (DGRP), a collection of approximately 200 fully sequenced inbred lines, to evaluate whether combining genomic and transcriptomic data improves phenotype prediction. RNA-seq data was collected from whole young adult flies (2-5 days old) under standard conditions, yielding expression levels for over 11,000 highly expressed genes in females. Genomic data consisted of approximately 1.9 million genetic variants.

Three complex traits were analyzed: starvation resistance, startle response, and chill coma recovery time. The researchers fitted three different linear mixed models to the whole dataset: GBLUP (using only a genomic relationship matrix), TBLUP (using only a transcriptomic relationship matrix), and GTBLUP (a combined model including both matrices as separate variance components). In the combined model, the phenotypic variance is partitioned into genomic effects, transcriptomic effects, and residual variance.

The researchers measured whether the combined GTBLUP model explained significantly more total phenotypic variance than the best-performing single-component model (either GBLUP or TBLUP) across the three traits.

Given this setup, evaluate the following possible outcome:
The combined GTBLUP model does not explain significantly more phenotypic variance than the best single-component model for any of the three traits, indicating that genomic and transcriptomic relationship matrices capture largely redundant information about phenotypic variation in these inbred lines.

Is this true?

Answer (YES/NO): YES